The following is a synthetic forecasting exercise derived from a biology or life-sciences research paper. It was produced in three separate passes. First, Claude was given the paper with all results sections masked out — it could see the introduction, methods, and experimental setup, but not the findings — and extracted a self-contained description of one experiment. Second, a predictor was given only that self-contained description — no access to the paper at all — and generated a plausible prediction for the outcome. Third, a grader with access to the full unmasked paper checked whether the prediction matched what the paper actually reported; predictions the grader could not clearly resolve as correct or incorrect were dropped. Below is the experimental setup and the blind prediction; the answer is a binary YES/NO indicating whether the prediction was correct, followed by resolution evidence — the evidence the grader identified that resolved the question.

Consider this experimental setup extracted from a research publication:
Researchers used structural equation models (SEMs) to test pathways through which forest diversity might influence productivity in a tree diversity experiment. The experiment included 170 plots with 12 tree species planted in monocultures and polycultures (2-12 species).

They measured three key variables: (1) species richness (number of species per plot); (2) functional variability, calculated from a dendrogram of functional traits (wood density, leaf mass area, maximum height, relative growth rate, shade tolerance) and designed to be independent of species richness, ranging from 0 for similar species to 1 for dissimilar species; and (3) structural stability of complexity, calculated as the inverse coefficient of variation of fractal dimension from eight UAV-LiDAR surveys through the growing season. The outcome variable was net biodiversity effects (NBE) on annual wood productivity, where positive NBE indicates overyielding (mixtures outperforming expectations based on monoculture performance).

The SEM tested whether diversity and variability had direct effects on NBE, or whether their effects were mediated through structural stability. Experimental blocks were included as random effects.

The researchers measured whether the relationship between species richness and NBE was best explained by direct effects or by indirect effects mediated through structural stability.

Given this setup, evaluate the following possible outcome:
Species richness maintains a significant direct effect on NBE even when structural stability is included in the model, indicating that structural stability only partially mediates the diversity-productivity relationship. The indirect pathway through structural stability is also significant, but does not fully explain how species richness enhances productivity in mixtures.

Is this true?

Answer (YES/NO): NO